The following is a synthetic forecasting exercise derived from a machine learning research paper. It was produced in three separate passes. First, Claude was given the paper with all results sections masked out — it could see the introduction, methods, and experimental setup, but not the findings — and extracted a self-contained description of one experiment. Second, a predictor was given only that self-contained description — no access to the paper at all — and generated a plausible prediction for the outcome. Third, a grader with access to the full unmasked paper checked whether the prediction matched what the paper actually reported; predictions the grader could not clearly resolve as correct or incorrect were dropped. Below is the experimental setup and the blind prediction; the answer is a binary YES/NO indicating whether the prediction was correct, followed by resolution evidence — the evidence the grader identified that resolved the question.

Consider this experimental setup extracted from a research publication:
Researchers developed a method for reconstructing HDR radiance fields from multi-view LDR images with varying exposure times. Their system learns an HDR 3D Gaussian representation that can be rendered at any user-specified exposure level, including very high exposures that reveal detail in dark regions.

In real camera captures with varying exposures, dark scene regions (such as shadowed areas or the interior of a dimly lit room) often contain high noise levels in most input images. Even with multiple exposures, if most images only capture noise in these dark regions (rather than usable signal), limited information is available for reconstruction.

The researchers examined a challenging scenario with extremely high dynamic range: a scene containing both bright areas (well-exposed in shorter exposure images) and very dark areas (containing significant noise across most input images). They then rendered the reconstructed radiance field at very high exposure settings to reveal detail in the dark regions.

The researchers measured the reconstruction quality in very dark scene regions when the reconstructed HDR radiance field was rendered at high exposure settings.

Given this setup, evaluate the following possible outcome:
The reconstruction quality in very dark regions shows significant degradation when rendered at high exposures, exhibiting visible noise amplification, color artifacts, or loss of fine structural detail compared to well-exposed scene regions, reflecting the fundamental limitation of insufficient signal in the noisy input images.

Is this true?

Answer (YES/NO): YES